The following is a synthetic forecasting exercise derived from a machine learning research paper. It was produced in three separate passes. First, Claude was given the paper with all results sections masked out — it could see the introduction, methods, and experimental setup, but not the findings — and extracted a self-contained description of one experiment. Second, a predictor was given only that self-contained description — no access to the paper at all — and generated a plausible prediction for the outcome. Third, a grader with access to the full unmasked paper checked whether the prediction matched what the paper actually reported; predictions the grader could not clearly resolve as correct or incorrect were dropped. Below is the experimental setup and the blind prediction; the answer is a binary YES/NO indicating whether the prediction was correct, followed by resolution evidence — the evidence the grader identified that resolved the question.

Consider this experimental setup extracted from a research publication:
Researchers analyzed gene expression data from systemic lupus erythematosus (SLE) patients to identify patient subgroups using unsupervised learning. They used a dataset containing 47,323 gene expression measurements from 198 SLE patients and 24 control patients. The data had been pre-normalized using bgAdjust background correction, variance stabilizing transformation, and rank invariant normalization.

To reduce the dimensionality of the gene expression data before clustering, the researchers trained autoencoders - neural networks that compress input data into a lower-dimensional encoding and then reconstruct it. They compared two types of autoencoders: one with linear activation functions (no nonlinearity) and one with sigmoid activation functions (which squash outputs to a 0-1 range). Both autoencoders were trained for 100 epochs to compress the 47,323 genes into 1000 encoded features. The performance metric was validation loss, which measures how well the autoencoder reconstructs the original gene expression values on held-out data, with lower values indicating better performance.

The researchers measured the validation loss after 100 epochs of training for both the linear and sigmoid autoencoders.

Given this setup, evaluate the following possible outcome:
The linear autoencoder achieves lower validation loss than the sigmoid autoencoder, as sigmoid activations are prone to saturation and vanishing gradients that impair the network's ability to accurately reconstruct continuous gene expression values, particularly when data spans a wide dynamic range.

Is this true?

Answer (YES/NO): YES